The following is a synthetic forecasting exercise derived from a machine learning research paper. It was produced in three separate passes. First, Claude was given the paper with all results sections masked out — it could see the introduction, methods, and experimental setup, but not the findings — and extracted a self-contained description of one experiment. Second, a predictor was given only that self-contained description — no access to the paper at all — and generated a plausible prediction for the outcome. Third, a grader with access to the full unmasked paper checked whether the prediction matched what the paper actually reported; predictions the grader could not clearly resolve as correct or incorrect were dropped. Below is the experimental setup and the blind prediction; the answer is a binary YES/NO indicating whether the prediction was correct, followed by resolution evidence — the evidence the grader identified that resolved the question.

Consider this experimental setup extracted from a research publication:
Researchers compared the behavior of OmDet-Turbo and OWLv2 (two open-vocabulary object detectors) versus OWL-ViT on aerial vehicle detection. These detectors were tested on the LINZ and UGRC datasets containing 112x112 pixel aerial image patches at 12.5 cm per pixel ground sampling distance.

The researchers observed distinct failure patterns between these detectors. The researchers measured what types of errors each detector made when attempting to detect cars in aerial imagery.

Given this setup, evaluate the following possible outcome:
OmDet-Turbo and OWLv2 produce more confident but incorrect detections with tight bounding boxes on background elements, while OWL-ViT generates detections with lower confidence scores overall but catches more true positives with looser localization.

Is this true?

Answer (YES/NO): NO